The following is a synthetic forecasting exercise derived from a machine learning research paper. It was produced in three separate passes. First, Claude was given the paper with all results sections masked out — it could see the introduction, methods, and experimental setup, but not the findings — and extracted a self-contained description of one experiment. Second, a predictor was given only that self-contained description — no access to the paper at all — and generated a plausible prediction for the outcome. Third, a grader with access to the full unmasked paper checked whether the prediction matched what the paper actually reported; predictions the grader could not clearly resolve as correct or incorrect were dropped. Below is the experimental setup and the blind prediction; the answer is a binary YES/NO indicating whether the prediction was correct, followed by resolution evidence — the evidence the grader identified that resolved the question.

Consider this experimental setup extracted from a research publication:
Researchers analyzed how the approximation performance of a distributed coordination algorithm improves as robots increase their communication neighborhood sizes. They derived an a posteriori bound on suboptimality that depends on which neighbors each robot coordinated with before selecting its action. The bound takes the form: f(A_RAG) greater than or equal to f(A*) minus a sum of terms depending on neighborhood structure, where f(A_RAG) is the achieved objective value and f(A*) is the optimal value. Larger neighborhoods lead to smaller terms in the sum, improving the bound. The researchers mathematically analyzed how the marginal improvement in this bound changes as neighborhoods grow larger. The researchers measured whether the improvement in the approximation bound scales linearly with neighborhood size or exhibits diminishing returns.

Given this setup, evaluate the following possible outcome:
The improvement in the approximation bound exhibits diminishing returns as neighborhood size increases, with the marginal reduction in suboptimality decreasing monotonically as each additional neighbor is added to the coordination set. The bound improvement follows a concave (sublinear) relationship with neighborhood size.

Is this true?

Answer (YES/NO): YES